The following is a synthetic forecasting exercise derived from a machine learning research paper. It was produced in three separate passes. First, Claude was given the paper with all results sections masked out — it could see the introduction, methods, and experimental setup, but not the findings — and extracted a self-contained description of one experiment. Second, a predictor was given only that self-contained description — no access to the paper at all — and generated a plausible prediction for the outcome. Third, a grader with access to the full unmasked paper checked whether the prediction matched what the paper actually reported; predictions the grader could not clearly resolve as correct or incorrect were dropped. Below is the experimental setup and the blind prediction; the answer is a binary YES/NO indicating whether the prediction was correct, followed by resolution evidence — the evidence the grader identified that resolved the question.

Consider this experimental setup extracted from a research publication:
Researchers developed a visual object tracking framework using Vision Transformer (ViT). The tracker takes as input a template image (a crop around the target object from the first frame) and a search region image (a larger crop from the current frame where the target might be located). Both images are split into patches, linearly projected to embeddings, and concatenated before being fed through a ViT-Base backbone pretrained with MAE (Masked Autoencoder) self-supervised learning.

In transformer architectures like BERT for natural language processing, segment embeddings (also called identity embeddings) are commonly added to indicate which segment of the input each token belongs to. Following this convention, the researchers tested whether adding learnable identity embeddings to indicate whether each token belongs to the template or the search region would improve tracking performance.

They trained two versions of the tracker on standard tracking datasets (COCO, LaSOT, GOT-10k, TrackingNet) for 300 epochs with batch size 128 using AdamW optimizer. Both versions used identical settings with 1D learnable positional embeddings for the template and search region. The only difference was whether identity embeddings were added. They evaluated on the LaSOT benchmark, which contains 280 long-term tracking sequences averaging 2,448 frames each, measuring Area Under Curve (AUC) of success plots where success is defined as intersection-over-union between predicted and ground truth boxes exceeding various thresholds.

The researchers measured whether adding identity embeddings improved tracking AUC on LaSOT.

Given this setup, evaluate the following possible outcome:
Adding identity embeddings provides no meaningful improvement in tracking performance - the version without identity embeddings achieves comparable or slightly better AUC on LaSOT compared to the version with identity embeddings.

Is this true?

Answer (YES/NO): YES